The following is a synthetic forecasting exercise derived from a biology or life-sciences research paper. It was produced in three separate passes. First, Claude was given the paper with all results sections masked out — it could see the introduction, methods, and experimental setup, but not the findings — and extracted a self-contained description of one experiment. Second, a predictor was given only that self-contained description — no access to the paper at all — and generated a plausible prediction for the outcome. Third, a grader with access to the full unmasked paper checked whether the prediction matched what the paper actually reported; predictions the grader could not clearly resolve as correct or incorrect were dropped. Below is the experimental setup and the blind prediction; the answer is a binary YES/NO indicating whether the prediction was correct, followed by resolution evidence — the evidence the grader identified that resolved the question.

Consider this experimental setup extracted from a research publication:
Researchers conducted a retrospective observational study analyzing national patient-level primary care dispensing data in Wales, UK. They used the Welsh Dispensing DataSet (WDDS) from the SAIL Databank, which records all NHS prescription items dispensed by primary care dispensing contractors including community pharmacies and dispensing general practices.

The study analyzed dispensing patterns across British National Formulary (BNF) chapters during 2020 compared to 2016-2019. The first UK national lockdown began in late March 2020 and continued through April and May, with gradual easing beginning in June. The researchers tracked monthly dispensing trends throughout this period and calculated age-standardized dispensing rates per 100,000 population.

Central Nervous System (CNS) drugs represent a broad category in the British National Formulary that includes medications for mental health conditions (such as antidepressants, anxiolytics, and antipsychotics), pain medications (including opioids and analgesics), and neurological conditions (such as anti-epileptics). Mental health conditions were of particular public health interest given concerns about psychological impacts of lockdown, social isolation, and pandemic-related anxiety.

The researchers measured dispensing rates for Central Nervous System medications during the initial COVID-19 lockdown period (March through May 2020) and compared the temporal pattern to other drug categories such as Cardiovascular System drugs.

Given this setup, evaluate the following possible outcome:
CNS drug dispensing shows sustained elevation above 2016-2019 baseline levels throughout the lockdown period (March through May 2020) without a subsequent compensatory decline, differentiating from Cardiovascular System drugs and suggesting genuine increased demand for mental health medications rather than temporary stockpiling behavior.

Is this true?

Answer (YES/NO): NO